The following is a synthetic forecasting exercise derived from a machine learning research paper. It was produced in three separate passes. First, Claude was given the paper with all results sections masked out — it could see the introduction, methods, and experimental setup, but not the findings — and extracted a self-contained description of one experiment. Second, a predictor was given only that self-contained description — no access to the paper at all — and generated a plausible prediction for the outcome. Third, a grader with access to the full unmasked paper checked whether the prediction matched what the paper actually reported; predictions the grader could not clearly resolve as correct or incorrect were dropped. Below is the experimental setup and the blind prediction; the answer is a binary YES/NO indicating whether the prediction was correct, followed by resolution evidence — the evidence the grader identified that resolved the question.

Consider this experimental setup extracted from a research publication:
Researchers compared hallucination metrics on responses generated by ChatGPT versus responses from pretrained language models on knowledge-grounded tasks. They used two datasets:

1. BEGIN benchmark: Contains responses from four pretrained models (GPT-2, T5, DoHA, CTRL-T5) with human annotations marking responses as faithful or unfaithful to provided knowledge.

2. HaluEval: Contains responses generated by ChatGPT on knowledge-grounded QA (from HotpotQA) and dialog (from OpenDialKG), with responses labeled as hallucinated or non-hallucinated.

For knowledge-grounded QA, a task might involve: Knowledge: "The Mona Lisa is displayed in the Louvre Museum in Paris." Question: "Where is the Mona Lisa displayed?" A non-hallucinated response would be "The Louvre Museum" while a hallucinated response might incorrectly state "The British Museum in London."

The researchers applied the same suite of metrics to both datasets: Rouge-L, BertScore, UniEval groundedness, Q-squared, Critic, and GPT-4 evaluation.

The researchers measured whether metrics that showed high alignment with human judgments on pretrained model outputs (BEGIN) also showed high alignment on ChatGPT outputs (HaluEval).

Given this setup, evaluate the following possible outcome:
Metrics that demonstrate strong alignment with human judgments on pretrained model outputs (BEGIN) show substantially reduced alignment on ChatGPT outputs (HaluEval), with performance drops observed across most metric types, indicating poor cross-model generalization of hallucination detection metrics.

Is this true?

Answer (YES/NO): NO